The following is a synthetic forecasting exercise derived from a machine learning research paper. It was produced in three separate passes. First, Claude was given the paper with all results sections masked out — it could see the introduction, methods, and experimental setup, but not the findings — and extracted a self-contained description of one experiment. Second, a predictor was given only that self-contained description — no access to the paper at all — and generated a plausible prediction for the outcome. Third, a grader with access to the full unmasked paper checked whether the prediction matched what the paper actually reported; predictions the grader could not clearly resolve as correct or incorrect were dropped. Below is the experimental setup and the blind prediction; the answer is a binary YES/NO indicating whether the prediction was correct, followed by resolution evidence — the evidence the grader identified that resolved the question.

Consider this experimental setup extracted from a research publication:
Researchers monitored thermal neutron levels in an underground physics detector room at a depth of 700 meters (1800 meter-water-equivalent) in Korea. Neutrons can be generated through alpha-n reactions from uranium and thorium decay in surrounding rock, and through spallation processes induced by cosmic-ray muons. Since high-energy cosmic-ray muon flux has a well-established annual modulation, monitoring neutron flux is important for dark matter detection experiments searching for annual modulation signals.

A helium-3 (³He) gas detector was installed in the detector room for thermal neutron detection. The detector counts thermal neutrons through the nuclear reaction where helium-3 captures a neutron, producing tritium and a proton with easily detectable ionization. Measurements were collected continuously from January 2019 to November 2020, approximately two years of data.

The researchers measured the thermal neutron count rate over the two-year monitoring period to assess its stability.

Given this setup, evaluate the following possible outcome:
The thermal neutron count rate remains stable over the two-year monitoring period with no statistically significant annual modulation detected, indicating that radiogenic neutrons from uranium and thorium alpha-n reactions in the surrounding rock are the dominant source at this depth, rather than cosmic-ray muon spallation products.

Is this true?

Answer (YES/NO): NO